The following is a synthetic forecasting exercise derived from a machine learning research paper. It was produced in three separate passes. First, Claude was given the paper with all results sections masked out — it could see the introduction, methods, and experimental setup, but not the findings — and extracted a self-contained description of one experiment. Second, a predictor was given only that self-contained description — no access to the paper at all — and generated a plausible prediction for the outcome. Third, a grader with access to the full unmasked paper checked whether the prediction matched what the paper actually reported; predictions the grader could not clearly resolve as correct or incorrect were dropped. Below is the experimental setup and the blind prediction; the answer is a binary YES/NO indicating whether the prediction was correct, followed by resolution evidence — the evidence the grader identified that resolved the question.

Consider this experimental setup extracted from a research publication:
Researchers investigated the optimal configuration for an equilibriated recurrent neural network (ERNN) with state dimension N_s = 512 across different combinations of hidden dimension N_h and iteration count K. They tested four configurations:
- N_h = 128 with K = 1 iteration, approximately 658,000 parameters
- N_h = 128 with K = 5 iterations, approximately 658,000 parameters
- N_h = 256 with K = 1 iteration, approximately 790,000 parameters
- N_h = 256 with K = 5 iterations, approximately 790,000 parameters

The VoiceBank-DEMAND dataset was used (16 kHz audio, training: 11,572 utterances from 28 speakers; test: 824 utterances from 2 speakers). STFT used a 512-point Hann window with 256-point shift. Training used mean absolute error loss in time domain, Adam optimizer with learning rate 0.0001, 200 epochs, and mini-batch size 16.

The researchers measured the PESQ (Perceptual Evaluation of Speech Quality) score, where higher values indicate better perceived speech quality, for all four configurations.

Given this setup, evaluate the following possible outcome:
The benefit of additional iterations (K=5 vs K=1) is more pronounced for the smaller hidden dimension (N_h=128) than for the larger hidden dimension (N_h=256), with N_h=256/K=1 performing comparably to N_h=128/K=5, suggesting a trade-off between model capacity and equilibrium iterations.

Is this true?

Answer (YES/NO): YES